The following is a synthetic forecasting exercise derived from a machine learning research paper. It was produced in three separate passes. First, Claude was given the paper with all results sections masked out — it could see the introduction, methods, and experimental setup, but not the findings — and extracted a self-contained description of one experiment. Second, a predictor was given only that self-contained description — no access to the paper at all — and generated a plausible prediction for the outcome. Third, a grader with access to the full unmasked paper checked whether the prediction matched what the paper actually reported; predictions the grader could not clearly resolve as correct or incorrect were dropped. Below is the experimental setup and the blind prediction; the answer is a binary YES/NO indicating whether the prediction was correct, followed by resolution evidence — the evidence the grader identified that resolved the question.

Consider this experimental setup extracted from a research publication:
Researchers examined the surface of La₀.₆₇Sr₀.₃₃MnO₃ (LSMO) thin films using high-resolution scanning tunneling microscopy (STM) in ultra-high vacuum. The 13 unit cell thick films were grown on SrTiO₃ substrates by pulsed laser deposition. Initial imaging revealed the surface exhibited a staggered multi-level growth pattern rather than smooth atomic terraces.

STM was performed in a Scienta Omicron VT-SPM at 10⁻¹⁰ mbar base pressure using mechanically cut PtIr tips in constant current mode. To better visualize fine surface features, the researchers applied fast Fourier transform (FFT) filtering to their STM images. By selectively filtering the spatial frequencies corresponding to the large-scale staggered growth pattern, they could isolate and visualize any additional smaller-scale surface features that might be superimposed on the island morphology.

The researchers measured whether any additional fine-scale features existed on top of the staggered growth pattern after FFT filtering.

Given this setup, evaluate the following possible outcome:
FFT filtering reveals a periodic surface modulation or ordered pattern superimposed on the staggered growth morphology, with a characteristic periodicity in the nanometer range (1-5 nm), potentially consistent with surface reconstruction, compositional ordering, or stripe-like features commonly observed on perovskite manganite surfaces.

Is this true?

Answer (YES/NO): NO